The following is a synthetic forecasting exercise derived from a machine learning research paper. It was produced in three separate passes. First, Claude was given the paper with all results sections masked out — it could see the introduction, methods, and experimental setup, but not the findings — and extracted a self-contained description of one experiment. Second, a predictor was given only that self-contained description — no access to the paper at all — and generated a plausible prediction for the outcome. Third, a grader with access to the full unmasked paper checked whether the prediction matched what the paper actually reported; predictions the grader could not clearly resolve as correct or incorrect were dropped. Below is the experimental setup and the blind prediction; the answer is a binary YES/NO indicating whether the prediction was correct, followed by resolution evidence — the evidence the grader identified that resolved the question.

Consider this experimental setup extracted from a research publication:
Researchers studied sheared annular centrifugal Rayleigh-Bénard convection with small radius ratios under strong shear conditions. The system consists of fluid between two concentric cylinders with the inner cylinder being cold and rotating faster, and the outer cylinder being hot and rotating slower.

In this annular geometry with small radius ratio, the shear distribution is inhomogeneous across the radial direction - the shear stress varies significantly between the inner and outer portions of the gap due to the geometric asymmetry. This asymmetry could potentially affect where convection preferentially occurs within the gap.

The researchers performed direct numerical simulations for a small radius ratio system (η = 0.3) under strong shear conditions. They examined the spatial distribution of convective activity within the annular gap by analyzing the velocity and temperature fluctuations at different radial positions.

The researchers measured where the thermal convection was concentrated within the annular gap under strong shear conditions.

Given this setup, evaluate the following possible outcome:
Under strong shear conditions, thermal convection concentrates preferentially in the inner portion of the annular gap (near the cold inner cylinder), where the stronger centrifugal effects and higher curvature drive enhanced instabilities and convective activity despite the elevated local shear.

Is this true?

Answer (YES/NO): NO